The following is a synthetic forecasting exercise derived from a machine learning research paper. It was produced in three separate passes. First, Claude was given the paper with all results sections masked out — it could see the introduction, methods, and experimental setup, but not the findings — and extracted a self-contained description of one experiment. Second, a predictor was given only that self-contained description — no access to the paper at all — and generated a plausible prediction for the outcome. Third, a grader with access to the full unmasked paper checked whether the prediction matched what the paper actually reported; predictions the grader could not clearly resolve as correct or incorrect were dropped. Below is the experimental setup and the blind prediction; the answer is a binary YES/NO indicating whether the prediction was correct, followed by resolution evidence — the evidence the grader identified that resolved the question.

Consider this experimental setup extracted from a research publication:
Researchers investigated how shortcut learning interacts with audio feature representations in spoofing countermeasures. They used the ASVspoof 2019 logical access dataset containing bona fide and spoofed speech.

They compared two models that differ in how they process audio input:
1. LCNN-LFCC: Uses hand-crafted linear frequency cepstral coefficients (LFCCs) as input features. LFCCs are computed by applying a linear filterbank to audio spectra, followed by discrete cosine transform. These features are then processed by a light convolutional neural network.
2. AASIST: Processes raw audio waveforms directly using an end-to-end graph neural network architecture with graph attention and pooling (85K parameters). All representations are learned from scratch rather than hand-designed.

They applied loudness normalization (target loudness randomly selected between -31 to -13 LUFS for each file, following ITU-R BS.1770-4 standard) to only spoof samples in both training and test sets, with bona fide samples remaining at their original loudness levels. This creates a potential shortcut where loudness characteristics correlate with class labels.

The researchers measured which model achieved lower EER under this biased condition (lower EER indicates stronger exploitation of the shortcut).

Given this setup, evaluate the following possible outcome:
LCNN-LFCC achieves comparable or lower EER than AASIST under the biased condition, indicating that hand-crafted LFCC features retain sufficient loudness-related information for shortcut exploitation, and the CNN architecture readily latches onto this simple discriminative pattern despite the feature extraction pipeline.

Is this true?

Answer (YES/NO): NO